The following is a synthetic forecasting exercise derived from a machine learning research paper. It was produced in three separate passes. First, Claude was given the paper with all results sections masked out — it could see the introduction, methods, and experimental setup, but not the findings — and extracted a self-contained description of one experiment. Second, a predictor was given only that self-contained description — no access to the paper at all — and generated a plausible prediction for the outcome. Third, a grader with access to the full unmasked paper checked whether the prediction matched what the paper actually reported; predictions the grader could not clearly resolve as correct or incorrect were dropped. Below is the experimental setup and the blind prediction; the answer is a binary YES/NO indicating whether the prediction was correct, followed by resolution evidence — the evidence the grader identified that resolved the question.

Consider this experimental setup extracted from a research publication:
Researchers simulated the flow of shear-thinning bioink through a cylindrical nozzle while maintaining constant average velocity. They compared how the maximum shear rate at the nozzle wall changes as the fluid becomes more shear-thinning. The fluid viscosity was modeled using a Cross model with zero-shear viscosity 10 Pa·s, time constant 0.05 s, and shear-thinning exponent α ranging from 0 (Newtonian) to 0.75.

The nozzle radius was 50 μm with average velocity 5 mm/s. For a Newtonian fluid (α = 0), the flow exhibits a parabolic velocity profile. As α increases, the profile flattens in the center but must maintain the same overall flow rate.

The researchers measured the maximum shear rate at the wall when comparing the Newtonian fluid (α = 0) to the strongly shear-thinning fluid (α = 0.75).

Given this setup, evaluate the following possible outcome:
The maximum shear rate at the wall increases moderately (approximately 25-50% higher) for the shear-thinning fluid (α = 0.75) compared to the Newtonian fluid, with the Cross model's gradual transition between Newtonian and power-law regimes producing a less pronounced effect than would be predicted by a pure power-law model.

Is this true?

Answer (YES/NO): NO